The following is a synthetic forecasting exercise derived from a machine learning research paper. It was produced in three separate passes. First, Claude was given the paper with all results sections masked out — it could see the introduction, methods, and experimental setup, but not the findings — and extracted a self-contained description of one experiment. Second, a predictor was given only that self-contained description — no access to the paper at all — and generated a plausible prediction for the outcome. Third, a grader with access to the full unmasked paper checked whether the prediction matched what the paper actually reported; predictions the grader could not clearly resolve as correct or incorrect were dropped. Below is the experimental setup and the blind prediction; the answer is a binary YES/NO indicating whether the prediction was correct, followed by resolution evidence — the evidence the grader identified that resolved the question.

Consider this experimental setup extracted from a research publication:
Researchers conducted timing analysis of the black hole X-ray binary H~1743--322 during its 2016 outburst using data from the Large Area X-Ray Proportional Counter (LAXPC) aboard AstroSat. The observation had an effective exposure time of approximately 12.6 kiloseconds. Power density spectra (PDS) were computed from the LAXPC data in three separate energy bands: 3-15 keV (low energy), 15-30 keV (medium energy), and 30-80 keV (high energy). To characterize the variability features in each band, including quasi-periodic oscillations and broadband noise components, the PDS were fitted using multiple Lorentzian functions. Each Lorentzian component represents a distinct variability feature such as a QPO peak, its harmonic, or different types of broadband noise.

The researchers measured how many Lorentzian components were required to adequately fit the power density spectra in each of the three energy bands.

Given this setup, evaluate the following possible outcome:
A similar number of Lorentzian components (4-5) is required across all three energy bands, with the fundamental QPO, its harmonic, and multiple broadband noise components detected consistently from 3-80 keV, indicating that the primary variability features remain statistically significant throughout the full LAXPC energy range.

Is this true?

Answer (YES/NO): NO